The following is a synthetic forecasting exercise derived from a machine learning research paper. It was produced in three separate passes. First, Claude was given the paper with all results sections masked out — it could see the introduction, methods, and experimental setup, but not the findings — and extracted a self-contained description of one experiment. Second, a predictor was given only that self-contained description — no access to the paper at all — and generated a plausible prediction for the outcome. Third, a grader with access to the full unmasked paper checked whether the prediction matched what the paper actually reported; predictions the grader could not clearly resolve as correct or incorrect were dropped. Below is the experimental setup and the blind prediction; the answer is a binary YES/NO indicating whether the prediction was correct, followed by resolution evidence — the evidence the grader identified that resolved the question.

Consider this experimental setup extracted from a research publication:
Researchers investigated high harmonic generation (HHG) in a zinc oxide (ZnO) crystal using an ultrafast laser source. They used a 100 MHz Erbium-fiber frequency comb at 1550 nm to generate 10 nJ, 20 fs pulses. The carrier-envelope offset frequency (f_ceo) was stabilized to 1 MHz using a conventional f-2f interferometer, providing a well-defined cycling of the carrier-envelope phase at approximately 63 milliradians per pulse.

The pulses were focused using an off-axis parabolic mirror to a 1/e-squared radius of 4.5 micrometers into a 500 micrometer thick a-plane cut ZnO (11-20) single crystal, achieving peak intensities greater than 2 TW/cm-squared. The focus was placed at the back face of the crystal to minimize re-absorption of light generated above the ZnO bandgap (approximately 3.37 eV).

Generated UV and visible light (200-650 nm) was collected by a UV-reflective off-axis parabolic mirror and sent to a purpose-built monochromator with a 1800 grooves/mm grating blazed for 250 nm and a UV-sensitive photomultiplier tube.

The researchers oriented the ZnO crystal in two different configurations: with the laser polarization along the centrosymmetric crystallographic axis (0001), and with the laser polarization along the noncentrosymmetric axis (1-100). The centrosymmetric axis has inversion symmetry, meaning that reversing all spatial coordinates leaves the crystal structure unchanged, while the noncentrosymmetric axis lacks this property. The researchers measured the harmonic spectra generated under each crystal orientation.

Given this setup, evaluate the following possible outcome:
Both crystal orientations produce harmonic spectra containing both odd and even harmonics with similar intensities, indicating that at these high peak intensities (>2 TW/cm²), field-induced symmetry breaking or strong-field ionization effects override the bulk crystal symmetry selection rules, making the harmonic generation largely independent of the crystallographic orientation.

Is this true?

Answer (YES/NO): NO